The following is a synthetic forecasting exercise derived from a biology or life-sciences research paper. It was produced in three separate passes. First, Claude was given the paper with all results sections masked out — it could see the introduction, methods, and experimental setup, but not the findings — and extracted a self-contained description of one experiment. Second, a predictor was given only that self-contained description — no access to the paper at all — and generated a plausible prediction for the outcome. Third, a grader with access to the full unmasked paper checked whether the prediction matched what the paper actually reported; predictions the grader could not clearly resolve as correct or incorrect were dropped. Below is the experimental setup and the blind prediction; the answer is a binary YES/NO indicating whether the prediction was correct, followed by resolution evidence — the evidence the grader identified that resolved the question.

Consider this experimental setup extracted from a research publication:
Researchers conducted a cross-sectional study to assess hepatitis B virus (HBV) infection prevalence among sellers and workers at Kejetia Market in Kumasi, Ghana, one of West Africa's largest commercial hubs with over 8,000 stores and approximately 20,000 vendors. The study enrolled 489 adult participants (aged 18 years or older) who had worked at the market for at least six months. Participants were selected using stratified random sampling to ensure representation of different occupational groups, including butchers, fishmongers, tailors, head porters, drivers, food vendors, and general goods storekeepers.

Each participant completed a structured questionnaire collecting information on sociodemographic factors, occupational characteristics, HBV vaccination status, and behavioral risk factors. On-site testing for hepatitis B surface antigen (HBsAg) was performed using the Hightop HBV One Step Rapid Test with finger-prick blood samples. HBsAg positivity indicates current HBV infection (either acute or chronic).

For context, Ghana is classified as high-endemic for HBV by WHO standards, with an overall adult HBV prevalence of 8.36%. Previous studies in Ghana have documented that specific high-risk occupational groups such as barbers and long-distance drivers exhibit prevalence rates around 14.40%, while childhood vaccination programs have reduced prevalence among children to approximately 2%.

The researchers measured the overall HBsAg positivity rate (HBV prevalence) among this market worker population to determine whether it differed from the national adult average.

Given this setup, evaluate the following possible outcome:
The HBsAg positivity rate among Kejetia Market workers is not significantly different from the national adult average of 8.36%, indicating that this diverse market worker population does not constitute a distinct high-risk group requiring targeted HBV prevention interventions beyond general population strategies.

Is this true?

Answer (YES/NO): NO